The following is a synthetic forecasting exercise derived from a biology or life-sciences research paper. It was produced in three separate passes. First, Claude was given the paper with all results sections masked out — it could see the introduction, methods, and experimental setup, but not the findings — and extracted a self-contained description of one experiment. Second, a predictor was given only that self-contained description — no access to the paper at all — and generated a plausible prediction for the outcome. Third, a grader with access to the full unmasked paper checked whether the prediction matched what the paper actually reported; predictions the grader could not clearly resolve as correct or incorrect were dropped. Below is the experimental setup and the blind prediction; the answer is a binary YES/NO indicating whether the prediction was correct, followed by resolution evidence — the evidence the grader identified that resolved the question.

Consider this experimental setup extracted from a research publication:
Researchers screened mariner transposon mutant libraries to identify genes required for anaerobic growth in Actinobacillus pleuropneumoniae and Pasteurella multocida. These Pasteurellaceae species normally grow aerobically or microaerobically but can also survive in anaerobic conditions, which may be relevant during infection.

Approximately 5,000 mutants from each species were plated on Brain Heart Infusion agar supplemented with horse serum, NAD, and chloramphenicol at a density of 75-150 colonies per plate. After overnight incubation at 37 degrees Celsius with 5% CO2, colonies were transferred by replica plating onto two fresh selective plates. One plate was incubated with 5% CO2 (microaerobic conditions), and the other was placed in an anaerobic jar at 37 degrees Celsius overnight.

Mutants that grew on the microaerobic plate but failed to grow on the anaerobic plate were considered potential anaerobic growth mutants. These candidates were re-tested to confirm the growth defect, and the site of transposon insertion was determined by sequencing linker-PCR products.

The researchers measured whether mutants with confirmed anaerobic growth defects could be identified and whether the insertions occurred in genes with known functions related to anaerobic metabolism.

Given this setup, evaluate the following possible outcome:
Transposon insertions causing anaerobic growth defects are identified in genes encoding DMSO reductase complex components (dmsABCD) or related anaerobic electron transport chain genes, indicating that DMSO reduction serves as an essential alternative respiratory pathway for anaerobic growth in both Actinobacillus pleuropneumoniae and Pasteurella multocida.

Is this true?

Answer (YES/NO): NO